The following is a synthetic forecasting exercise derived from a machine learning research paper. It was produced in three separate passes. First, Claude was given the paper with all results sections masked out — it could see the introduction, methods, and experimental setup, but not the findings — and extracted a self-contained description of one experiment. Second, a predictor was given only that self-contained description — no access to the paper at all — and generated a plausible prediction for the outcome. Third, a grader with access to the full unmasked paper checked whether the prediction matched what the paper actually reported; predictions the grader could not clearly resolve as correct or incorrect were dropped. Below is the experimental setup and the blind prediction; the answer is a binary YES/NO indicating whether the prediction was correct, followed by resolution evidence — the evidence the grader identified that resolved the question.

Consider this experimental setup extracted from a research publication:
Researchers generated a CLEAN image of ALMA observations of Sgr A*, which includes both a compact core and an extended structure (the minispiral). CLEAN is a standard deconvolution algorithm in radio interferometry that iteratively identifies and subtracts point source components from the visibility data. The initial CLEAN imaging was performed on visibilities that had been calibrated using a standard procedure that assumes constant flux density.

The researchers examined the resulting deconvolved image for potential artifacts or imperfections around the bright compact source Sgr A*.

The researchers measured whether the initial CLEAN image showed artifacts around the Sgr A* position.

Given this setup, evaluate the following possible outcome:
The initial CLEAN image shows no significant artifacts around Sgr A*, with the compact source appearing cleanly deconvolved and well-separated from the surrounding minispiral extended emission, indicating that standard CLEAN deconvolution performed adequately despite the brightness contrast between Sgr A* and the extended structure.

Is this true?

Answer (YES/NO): NO